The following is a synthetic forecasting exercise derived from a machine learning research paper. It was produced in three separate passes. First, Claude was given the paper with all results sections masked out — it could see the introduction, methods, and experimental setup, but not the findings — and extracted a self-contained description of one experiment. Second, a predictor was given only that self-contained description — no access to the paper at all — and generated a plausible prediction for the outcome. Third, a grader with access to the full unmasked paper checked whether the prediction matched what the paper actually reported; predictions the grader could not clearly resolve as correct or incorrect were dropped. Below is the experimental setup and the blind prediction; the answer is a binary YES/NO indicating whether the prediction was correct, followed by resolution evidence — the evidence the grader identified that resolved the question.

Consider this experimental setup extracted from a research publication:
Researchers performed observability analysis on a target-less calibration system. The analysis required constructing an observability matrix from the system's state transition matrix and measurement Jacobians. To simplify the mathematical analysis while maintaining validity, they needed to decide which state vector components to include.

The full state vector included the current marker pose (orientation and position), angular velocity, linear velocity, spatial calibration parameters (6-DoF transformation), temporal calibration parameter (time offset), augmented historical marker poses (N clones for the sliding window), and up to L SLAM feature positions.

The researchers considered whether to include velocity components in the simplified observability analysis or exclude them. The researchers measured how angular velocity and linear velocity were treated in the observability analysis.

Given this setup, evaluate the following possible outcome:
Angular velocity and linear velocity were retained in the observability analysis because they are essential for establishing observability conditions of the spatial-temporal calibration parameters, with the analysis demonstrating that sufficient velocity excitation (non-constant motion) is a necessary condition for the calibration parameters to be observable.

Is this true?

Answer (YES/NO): NO